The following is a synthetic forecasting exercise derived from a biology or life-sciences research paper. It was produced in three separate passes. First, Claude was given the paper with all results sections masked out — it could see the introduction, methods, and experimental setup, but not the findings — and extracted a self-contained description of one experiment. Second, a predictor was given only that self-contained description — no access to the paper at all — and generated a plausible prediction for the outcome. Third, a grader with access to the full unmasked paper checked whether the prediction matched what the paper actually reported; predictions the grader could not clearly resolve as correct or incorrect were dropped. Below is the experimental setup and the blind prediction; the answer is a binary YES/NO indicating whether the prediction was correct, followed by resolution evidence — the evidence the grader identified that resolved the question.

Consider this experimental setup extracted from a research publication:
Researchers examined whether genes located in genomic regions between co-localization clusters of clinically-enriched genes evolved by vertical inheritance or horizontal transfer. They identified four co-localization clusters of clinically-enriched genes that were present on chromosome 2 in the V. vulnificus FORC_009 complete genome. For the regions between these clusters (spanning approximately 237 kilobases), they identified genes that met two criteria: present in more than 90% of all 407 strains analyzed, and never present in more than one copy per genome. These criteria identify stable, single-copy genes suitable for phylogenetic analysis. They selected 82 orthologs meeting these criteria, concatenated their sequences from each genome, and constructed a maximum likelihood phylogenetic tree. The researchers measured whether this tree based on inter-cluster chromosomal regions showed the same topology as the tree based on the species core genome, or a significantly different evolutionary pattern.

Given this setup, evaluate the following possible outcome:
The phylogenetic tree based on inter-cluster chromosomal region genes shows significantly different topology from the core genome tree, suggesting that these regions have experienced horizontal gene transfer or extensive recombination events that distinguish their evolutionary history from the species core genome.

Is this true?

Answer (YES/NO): NO